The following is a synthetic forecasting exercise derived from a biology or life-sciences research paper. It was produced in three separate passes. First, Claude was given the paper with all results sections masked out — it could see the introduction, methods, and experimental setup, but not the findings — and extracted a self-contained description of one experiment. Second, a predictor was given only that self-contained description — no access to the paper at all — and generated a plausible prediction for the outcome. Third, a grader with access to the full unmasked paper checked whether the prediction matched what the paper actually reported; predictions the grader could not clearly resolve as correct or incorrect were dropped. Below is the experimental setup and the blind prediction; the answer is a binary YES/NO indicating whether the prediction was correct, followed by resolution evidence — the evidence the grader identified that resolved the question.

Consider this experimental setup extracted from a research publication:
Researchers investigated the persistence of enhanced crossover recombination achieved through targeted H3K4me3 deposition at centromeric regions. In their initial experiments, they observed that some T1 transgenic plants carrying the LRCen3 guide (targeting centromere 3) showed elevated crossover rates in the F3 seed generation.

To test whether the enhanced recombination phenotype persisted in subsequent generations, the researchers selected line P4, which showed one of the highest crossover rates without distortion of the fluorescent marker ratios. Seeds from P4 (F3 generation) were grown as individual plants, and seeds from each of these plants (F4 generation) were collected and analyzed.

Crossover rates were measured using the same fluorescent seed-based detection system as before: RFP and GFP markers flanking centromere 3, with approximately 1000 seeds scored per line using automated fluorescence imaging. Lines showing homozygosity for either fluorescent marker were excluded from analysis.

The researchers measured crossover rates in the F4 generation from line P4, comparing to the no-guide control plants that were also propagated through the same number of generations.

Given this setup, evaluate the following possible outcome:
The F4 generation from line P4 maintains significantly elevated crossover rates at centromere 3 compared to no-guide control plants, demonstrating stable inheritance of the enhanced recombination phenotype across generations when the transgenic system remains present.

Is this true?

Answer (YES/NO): YES